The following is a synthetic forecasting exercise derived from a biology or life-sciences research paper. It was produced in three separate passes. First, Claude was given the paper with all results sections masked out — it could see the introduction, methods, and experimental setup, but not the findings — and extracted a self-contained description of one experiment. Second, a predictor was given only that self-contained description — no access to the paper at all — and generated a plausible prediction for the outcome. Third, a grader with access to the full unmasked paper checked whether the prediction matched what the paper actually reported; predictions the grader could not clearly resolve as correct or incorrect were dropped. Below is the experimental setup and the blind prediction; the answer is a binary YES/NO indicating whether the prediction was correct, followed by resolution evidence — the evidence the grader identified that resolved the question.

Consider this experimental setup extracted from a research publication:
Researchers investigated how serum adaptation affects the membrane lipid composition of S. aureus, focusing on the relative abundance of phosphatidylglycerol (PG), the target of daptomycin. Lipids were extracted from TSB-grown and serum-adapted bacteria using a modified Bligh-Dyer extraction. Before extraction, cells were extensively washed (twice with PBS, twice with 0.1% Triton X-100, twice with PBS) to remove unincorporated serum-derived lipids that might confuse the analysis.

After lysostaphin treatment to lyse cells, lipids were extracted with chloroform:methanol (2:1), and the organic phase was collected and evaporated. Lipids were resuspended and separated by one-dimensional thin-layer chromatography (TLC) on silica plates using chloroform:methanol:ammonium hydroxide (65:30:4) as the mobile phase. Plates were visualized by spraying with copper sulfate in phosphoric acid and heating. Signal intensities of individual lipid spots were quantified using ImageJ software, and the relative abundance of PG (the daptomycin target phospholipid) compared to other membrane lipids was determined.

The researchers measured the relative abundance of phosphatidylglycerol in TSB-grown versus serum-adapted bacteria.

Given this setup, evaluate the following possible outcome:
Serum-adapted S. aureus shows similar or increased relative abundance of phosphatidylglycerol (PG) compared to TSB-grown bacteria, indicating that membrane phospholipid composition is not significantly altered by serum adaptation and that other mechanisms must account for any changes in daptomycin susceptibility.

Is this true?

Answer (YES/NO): NO